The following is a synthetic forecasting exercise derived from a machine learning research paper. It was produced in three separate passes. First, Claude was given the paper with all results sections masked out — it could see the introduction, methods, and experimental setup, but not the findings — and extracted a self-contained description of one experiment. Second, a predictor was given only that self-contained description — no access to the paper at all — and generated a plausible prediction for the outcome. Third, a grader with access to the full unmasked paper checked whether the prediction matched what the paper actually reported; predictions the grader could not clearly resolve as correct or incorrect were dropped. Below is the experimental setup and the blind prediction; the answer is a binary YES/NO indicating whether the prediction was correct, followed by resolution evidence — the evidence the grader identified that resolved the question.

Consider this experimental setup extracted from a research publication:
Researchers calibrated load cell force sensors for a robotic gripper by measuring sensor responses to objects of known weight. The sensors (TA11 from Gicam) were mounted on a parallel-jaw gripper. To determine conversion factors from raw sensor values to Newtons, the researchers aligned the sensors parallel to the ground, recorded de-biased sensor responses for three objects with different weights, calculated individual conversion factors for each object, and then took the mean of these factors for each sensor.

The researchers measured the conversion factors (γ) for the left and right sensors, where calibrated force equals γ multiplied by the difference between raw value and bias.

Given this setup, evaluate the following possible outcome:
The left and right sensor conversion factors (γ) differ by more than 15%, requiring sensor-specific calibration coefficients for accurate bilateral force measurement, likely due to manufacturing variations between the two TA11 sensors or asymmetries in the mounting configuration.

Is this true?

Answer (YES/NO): NO